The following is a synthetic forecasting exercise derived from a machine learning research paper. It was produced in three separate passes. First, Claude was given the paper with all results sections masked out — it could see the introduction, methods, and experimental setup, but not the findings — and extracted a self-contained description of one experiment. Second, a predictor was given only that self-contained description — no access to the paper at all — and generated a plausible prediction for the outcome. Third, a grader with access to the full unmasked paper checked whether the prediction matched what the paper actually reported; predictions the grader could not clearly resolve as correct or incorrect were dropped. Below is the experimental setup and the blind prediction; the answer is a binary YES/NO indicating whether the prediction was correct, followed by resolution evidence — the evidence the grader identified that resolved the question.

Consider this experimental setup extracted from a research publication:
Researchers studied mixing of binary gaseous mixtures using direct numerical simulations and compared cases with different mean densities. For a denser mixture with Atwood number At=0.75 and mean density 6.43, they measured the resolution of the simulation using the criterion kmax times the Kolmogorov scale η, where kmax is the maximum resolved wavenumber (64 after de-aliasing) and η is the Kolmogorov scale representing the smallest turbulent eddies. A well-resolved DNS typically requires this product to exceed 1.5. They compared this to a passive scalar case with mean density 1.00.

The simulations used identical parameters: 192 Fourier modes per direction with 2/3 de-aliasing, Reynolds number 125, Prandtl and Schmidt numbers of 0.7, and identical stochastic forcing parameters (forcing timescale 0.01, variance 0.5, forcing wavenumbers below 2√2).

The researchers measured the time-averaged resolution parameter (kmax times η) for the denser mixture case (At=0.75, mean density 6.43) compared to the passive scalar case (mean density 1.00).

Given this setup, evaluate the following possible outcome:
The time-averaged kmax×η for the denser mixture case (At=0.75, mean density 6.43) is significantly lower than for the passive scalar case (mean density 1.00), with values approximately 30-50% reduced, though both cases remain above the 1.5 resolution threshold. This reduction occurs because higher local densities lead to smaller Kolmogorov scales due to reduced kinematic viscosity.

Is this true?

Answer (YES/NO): NO